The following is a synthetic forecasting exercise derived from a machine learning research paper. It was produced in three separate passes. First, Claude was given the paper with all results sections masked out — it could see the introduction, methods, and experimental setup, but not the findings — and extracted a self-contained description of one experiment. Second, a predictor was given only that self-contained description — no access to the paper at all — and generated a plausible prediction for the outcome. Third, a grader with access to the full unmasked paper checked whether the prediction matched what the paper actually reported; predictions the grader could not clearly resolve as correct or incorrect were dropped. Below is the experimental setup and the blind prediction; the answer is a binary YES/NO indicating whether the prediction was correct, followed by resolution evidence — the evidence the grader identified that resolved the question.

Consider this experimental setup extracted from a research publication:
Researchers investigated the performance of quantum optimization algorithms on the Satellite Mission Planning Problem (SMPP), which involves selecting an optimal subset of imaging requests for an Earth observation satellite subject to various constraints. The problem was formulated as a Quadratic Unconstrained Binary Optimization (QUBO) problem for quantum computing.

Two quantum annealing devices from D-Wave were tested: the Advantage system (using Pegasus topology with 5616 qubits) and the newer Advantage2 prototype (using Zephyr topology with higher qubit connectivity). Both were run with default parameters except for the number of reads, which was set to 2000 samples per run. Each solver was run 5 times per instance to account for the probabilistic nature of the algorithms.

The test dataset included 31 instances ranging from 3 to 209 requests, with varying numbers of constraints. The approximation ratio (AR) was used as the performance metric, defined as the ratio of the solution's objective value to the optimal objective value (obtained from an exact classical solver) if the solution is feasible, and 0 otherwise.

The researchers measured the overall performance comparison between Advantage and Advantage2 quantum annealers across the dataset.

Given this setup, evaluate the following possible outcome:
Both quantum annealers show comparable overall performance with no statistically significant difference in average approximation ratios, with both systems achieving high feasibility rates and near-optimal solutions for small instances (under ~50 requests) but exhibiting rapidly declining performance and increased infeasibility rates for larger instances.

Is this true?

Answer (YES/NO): NO